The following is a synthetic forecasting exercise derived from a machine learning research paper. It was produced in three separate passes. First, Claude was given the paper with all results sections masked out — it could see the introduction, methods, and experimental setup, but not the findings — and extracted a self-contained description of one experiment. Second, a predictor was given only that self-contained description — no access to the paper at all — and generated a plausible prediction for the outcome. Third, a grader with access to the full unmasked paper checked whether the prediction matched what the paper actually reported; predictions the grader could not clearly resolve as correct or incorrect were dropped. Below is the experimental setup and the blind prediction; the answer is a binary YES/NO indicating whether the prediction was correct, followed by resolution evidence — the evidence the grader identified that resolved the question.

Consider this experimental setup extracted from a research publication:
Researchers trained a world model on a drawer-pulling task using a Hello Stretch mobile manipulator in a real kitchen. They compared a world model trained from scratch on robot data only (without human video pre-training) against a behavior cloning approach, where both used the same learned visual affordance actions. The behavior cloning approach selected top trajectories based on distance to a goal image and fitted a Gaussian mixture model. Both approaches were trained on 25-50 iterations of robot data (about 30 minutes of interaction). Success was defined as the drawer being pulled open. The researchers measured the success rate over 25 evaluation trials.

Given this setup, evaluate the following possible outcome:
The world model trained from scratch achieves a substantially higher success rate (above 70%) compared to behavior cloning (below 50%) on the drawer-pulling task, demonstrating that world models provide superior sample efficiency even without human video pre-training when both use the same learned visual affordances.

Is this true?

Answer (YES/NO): NO